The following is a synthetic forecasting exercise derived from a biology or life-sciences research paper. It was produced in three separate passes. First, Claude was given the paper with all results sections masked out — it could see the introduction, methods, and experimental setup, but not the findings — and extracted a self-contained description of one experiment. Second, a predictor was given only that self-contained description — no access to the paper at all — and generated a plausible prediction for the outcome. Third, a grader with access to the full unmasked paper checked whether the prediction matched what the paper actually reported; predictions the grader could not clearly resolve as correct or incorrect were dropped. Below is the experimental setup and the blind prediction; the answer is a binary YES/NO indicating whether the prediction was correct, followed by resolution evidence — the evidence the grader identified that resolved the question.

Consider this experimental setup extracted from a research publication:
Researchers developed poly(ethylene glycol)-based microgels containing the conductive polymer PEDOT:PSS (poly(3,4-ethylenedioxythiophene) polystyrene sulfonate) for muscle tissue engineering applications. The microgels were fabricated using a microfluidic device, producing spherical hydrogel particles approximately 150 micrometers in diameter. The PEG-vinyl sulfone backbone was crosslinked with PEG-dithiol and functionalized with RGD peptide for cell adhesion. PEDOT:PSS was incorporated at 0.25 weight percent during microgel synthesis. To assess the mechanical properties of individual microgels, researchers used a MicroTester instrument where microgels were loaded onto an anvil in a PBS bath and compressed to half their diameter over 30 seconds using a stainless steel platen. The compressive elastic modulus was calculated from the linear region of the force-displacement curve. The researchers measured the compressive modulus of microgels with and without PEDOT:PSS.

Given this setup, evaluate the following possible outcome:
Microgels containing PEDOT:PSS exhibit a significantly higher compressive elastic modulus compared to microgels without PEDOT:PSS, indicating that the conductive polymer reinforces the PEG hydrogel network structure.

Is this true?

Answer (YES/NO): NO